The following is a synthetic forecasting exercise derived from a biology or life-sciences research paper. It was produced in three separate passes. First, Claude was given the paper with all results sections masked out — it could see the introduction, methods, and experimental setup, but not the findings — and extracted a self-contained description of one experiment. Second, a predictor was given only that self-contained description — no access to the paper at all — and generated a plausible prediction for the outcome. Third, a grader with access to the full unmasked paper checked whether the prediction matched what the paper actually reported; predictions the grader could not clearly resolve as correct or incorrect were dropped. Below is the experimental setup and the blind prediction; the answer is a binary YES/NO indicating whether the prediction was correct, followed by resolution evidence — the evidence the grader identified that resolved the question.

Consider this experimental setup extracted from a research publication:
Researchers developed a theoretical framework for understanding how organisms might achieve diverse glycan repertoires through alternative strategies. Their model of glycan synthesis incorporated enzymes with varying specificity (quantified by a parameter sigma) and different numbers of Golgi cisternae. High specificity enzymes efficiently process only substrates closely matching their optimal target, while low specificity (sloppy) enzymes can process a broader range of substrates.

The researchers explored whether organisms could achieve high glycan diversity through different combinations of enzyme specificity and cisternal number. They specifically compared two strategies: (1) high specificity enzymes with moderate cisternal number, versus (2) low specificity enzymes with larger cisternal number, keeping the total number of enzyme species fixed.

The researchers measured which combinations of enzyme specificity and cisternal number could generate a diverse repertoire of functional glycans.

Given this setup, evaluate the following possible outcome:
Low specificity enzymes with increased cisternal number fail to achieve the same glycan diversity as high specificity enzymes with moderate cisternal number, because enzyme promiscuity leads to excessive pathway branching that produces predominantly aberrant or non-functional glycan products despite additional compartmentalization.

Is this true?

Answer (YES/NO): NO